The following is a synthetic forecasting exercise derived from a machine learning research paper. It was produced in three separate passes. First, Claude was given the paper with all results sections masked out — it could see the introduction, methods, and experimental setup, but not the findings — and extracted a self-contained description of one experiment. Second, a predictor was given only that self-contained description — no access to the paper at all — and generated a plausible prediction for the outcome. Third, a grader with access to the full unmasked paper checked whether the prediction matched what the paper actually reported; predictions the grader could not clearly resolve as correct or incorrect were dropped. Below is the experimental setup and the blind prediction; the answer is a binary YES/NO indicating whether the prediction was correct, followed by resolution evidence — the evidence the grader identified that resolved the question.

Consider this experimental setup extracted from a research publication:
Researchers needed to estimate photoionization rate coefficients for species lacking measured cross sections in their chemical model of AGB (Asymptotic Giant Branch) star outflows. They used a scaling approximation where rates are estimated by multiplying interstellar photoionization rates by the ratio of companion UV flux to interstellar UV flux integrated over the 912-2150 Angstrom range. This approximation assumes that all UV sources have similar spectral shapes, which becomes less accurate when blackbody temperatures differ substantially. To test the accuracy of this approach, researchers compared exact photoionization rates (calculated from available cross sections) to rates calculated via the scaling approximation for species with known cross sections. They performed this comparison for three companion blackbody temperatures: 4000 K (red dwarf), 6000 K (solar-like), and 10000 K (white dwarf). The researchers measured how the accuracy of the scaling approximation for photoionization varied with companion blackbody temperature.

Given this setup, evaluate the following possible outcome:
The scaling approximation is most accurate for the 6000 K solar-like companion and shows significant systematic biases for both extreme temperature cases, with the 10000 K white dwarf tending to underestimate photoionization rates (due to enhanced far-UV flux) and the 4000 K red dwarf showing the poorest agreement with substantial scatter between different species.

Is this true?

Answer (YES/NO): NO